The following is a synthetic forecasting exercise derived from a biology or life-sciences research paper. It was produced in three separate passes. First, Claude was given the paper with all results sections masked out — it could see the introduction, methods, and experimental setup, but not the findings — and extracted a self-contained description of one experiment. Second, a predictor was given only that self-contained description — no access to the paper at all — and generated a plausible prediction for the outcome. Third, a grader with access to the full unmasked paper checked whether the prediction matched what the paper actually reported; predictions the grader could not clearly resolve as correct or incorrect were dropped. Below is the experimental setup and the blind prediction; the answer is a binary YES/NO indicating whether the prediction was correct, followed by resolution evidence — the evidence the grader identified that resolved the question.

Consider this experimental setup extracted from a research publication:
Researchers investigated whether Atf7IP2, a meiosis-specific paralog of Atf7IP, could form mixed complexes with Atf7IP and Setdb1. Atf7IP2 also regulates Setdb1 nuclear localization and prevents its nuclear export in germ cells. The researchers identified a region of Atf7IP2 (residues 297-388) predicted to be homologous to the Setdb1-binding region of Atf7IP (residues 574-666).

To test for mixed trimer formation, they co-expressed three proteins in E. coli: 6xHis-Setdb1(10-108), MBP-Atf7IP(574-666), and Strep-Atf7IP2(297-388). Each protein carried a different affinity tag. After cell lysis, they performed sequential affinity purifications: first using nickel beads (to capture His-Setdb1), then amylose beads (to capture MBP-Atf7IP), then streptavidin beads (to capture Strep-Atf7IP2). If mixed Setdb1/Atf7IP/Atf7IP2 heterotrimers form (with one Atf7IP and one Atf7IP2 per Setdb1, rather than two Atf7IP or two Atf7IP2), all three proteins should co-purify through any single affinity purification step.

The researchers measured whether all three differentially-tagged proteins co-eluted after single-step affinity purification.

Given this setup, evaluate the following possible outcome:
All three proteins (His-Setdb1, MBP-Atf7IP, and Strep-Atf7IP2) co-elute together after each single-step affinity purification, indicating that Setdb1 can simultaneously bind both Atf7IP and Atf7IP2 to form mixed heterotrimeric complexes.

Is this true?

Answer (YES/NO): YES